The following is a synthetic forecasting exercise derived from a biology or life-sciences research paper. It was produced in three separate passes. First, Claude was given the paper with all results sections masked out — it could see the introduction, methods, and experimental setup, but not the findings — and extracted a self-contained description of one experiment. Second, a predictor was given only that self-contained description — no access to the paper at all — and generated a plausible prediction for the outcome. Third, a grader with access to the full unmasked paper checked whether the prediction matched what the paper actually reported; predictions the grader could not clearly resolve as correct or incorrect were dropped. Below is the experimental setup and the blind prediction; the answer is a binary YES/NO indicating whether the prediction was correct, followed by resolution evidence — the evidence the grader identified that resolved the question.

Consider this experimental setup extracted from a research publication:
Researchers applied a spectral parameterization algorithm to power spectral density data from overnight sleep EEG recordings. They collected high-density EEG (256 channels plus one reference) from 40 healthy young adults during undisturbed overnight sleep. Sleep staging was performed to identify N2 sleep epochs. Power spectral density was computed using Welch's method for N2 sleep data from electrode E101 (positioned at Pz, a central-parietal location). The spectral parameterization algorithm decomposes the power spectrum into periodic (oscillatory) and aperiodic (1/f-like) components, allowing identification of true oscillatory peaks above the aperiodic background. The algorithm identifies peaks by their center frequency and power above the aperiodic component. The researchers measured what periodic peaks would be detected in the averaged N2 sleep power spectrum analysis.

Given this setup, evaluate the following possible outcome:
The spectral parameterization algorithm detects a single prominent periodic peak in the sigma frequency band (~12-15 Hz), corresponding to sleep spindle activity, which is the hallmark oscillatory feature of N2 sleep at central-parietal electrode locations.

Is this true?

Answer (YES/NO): NO